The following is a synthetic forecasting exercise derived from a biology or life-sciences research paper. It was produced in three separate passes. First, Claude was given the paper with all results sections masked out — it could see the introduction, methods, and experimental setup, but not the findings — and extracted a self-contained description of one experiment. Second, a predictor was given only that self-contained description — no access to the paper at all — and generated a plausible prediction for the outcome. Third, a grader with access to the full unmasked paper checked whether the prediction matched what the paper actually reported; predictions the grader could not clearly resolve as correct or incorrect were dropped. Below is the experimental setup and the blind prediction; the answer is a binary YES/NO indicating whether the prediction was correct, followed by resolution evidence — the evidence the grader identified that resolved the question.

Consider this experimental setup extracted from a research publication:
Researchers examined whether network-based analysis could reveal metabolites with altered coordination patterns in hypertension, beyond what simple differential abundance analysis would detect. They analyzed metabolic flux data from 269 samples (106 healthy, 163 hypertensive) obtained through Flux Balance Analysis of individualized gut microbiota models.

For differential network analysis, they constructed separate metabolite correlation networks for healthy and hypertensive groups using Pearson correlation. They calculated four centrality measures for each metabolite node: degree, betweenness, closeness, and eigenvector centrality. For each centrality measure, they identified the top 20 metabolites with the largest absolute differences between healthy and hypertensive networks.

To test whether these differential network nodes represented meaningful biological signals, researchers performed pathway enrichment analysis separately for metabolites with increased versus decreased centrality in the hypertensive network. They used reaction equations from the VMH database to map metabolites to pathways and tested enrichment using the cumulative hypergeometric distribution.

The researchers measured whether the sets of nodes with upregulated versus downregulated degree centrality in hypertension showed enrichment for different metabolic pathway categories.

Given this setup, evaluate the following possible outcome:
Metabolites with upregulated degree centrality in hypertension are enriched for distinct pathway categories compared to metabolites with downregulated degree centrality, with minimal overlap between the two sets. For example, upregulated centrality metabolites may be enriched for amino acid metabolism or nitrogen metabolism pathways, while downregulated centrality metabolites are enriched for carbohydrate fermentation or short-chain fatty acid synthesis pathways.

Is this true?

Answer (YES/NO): NO